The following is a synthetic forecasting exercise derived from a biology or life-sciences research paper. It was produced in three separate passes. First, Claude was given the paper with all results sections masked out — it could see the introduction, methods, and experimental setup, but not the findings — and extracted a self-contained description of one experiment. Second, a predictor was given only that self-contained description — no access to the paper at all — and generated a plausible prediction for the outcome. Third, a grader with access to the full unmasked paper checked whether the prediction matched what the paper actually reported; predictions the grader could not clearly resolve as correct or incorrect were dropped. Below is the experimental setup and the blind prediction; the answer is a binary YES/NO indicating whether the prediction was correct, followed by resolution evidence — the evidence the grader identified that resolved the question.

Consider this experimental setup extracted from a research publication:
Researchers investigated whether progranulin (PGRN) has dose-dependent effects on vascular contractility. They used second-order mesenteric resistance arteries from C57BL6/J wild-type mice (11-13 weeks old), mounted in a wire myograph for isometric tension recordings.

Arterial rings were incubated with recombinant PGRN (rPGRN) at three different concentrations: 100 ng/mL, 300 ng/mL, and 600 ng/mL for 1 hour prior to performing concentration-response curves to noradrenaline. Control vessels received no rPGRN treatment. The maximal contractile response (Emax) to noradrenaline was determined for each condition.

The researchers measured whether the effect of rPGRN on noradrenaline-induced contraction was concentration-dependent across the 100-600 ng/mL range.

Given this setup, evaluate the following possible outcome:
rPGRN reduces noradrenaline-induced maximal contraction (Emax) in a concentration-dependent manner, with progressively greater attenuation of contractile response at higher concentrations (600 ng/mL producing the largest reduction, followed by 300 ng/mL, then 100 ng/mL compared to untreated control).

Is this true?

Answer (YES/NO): NO